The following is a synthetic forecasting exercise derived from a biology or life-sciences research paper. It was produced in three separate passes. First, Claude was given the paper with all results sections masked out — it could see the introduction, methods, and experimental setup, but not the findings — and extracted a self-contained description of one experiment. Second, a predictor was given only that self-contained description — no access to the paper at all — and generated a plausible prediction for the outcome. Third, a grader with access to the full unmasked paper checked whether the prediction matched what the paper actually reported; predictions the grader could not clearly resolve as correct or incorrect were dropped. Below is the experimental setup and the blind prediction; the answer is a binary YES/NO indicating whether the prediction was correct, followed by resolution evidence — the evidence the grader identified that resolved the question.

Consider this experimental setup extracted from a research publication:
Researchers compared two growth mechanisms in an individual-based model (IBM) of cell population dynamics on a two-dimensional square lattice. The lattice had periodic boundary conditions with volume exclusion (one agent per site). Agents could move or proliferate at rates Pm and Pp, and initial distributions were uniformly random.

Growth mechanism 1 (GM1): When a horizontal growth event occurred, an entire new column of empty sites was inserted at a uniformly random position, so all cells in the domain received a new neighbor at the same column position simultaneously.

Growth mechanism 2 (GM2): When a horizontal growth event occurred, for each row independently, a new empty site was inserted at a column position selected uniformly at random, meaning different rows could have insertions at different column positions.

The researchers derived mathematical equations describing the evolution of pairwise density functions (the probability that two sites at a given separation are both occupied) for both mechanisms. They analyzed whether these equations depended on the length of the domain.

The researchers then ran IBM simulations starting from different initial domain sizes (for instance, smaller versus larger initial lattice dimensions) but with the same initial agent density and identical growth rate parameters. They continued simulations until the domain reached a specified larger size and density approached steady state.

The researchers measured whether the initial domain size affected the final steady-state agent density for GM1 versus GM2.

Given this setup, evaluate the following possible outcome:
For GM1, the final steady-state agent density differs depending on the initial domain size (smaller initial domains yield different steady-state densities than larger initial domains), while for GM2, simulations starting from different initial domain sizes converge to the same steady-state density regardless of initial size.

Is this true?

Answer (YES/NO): NO